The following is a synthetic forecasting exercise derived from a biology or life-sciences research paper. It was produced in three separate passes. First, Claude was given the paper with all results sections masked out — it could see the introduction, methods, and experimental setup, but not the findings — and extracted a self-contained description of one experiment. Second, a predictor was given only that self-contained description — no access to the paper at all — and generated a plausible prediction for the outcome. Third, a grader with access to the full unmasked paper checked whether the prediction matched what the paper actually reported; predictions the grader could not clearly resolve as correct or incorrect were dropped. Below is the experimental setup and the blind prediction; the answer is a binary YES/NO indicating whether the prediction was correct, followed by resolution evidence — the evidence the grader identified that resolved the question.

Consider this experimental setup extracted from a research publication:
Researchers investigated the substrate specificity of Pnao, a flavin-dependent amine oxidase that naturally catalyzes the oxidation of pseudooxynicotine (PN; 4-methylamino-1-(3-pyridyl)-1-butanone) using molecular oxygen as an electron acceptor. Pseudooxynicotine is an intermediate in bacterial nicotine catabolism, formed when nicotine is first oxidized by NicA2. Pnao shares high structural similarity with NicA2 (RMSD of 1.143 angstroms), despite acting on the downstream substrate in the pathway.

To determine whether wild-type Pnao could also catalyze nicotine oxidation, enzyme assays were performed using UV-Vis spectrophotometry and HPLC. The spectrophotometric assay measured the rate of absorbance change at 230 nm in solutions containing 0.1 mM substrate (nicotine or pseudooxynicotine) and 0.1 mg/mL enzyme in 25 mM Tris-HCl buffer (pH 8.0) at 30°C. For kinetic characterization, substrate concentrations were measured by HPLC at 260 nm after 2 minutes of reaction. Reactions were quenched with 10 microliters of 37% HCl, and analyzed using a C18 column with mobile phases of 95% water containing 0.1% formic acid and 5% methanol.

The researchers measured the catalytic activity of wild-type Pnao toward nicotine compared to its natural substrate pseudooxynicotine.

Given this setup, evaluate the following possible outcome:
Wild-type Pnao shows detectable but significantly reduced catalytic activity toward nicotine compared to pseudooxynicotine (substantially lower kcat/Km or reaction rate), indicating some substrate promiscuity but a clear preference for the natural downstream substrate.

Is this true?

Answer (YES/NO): YES